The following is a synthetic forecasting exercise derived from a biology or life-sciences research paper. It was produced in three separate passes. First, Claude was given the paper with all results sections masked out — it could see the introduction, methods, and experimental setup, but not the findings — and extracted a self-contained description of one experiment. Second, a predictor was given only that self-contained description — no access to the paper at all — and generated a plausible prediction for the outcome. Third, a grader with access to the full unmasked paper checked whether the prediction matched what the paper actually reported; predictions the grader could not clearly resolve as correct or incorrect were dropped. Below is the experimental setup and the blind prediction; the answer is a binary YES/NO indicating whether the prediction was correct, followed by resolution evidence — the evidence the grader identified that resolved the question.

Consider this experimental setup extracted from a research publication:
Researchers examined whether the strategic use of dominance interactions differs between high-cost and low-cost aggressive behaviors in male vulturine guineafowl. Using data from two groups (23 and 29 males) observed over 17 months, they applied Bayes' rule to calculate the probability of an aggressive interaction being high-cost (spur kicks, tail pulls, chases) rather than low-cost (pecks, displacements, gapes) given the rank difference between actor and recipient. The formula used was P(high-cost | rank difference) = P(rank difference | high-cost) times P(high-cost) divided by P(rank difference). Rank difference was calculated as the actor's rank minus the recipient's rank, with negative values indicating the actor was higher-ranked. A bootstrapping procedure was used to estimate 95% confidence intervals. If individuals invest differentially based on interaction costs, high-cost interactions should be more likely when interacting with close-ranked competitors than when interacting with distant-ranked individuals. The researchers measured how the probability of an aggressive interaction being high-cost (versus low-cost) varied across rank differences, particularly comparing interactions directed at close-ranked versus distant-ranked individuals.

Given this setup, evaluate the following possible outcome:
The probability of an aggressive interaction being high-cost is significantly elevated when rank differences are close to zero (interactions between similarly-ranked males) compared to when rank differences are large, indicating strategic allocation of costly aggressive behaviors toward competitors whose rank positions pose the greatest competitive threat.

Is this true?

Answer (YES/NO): NO